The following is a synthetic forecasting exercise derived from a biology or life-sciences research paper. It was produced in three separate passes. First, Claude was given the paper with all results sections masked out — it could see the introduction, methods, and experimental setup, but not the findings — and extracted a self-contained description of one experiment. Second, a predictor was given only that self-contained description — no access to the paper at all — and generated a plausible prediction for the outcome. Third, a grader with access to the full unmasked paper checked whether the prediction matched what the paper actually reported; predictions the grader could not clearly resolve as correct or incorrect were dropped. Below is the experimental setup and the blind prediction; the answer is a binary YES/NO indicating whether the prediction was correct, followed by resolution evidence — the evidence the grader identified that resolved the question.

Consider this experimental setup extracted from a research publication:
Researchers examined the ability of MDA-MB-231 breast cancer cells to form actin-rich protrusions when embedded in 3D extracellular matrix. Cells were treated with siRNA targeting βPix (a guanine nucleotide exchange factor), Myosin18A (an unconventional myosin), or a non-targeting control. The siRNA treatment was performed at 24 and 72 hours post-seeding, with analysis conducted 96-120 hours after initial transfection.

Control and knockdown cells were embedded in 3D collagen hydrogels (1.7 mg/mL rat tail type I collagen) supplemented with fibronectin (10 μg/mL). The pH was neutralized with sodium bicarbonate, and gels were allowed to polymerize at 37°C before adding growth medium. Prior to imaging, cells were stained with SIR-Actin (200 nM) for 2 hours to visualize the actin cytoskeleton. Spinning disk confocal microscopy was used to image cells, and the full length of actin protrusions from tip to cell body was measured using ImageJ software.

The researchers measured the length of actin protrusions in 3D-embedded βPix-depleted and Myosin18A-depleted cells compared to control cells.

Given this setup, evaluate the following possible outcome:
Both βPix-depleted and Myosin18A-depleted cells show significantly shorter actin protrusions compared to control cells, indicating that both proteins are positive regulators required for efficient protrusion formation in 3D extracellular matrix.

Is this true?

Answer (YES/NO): NO